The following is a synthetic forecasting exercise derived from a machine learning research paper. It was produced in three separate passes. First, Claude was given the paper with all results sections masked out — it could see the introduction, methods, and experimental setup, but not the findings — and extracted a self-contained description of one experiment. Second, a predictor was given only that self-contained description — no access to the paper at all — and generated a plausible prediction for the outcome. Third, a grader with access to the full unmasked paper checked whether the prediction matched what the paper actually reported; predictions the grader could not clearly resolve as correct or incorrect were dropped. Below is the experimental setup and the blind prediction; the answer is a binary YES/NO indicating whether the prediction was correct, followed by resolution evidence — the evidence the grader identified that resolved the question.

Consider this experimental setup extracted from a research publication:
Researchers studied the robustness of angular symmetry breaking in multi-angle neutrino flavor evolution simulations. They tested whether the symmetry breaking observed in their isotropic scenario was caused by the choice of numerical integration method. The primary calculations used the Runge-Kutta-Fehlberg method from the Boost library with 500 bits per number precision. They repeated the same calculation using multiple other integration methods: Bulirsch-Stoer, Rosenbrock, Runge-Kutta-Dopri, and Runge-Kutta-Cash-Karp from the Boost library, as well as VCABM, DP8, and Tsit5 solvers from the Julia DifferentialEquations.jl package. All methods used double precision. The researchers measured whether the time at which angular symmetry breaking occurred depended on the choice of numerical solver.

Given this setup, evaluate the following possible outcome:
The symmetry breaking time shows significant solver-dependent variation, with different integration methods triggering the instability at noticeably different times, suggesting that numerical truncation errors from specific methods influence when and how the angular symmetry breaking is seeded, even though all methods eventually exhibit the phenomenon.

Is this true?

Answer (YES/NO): NO